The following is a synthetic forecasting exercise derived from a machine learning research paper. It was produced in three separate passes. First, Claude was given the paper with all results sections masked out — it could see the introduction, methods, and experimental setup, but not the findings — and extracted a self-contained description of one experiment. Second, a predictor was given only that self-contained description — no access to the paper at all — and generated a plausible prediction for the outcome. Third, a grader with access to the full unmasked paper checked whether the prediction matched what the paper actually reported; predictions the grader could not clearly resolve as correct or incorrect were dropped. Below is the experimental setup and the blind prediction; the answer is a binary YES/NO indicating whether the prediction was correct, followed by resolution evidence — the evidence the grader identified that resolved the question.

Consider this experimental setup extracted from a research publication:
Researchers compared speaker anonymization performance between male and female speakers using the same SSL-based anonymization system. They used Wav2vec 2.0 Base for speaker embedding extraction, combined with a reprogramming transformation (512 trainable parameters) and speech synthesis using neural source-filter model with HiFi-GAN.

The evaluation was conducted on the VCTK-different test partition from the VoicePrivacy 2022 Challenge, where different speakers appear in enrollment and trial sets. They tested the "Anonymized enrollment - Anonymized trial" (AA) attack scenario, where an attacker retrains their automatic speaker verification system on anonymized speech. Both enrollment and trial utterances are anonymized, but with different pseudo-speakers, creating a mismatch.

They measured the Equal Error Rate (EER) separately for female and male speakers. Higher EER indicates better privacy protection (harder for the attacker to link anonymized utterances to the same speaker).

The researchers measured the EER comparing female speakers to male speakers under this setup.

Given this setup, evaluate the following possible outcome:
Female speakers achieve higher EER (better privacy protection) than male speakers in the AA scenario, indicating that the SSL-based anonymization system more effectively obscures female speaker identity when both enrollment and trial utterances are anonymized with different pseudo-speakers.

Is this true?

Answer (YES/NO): YES